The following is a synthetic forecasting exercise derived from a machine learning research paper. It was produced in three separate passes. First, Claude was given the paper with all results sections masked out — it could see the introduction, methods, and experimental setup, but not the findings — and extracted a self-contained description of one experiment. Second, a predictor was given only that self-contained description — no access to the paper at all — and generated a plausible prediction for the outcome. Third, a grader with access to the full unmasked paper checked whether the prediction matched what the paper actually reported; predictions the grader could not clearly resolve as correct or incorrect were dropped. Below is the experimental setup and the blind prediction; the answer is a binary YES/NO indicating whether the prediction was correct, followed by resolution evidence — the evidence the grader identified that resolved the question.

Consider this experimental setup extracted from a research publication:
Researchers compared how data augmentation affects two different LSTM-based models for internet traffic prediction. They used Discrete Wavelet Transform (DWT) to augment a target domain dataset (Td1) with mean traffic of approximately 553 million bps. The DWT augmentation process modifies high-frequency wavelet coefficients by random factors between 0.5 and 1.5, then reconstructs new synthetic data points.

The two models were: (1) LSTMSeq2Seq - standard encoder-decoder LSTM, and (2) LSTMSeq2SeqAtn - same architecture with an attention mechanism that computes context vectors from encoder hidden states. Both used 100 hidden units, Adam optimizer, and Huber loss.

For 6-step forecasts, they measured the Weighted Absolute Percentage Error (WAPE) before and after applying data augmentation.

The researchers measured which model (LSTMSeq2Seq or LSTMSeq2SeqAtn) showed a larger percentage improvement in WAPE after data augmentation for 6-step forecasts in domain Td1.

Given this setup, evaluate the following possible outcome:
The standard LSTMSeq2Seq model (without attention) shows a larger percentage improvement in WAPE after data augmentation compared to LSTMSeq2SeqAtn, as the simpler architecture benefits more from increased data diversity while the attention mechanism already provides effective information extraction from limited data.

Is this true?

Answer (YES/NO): YES